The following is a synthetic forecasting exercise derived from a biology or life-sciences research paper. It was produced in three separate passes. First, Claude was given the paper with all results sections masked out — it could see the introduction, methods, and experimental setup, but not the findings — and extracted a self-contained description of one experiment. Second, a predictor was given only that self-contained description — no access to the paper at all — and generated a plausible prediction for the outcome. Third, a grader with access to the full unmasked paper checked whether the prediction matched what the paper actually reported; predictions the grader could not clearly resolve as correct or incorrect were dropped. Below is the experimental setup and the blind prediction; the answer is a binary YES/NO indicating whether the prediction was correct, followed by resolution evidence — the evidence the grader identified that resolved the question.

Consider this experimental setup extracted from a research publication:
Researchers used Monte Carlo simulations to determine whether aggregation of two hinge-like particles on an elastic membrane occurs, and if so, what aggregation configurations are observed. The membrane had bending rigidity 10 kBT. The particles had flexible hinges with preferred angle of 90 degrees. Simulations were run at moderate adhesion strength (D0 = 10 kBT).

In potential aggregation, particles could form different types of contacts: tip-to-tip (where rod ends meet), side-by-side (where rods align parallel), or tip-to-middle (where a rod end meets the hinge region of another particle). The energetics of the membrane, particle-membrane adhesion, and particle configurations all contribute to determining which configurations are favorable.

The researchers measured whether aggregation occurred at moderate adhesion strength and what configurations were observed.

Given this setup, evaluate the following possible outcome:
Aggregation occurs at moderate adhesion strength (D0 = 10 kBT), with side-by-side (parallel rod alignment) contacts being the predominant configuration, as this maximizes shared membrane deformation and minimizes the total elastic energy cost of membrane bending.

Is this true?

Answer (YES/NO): NO